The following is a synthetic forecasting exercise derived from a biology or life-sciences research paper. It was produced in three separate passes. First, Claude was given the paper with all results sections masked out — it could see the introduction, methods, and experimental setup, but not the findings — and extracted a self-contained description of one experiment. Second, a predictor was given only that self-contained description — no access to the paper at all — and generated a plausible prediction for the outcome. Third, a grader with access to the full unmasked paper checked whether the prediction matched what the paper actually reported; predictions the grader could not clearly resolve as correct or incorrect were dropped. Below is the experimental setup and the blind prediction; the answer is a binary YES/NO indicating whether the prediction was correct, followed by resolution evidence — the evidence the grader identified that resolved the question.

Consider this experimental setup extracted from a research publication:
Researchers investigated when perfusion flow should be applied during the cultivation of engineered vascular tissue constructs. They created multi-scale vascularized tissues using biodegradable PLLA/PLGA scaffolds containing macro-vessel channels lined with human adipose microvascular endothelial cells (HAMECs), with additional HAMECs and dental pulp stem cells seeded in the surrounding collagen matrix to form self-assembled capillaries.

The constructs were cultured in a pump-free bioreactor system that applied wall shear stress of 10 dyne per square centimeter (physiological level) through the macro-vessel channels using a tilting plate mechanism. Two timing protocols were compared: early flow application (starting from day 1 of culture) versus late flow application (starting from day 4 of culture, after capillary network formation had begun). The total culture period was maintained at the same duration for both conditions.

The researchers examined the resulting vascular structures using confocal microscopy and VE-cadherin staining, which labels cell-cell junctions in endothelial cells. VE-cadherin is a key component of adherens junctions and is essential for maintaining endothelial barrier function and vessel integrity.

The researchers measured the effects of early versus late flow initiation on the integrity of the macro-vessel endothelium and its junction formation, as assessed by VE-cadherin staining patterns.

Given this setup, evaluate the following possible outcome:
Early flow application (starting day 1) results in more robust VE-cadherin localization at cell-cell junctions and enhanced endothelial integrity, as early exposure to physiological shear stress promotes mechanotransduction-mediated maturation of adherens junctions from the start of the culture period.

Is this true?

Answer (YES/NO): NO